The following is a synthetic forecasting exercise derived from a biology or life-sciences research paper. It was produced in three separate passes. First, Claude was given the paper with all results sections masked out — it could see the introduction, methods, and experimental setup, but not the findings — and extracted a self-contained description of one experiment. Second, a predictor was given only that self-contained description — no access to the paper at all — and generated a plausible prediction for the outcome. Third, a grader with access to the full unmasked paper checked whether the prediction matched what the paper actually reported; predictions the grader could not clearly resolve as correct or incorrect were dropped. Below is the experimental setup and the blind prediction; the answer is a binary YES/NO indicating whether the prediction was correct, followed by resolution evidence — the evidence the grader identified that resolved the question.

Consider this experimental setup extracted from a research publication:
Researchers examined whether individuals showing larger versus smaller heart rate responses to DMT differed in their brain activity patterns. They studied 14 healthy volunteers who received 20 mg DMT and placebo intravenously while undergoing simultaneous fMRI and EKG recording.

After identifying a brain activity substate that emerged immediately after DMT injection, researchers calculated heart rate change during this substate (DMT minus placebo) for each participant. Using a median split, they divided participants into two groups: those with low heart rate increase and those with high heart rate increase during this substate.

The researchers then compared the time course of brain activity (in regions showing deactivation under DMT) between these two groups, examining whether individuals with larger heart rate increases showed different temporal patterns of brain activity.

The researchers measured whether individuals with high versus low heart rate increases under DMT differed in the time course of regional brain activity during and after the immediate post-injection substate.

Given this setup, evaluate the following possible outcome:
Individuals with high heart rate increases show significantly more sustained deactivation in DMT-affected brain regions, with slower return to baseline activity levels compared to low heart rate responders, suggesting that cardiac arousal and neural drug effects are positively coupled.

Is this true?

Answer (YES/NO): NO